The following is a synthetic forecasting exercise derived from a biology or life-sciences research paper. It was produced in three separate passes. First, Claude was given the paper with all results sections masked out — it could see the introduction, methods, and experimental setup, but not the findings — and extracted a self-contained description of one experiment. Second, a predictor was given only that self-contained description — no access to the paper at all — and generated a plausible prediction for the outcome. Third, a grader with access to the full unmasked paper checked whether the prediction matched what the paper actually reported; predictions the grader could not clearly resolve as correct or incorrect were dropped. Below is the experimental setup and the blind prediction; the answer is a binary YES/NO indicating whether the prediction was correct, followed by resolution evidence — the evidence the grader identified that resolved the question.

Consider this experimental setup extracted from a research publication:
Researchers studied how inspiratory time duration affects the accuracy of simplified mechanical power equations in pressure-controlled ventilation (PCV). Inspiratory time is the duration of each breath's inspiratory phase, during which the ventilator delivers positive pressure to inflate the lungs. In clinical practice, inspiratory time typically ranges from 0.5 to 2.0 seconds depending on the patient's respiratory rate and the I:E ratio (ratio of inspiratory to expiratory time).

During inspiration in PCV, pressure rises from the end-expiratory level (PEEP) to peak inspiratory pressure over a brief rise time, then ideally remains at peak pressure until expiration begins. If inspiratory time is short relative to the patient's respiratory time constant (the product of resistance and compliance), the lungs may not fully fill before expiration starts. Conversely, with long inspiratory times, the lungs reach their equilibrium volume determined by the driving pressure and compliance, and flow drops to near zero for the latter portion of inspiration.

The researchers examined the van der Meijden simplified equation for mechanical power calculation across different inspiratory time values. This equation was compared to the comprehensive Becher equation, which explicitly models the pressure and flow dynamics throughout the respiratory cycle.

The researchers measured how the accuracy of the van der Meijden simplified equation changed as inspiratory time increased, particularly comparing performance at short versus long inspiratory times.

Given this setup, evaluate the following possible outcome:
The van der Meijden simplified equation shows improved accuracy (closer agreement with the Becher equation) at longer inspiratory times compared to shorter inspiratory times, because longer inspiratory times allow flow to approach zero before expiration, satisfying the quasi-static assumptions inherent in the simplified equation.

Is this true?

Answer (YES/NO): NO